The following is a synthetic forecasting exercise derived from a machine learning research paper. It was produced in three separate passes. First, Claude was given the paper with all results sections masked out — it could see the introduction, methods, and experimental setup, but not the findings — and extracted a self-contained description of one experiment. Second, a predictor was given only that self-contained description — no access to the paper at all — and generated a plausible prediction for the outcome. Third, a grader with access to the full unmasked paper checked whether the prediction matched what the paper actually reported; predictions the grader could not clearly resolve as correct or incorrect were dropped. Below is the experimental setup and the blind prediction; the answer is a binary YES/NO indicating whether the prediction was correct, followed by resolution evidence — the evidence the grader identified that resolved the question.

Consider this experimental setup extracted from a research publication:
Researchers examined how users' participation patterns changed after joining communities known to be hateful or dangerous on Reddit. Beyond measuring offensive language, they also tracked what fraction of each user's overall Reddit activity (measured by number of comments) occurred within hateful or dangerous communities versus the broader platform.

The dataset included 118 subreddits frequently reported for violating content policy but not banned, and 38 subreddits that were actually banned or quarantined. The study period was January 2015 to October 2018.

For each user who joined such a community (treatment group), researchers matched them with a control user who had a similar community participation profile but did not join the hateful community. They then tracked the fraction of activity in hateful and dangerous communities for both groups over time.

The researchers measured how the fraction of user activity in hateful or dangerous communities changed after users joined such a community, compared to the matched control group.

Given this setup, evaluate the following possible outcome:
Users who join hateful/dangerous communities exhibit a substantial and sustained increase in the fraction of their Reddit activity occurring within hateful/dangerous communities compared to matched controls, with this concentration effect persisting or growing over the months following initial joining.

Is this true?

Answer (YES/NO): YES